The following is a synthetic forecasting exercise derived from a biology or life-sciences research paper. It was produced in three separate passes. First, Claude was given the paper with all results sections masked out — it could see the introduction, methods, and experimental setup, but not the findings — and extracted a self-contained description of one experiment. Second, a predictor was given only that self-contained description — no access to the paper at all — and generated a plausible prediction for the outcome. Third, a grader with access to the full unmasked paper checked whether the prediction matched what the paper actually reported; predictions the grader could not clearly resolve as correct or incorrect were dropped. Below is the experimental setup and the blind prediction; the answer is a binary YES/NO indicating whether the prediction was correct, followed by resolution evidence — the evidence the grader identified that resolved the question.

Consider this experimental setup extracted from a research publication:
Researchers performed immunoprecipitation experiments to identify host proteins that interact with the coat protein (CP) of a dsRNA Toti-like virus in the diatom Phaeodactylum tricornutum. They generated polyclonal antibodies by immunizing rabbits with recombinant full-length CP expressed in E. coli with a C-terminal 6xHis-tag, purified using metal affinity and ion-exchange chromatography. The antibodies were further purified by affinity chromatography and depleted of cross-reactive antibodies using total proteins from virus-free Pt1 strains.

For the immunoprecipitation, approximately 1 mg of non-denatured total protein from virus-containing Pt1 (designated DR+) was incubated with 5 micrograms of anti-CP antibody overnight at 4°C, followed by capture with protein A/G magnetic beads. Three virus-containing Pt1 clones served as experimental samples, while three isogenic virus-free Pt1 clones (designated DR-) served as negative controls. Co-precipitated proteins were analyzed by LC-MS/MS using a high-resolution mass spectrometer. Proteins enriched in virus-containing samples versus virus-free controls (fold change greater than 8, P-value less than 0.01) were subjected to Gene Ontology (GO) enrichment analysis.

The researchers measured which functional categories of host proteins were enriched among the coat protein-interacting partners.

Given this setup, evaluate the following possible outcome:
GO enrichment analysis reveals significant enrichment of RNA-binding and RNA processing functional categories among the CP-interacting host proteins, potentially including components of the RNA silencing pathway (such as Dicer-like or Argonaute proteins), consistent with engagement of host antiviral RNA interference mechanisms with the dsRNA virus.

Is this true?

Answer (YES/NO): NO